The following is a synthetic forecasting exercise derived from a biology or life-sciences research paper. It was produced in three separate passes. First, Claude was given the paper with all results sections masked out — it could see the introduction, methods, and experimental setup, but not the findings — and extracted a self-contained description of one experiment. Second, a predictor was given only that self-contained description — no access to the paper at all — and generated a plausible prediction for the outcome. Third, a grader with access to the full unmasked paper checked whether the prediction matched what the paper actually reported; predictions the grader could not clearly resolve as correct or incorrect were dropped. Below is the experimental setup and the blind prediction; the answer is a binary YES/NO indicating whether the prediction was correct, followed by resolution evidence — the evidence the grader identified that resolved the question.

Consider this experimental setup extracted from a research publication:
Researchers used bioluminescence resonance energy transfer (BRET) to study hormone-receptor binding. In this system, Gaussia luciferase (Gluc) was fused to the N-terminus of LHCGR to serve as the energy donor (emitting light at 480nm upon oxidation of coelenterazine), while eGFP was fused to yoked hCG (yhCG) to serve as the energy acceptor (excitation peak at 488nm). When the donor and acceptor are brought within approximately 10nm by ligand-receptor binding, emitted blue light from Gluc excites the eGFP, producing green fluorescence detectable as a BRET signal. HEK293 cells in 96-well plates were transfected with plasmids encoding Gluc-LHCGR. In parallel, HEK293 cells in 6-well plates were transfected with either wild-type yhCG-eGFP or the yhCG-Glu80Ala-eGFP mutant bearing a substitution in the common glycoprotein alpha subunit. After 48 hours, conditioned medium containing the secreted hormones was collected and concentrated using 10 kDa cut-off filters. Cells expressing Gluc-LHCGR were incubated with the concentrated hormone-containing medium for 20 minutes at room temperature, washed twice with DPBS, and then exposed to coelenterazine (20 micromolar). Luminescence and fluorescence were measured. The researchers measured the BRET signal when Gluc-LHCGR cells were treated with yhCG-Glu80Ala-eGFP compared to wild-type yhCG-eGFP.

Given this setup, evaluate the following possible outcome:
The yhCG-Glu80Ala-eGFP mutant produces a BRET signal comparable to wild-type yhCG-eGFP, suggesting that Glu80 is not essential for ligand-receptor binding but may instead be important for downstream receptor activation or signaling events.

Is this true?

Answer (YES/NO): NO